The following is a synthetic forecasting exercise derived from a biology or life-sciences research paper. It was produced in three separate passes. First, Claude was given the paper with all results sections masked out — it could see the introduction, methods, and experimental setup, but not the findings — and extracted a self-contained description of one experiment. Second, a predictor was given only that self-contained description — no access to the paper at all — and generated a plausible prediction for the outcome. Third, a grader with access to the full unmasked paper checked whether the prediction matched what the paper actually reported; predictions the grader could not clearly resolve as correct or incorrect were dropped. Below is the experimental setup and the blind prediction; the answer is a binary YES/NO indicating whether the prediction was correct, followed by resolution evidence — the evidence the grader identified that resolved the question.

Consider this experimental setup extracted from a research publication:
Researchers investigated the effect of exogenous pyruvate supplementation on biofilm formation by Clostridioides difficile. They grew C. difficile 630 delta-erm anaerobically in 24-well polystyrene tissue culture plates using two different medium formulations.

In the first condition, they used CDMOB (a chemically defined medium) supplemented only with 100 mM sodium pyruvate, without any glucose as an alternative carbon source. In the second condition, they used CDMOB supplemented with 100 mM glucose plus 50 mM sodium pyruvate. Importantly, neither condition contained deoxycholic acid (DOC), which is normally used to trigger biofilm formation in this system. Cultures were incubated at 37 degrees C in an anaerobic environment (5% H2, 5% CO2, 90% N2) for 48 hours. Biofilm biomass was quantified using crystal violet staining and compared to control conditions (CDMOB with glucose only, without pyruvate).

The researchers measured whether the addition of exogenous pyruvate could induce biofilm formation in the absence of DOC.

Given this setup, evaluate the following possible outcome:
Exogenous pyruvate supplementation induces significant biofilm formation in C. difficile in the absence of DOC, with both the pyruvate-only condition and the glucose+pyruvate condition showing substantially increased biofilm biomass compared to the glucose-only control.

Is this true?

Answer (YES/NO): YES